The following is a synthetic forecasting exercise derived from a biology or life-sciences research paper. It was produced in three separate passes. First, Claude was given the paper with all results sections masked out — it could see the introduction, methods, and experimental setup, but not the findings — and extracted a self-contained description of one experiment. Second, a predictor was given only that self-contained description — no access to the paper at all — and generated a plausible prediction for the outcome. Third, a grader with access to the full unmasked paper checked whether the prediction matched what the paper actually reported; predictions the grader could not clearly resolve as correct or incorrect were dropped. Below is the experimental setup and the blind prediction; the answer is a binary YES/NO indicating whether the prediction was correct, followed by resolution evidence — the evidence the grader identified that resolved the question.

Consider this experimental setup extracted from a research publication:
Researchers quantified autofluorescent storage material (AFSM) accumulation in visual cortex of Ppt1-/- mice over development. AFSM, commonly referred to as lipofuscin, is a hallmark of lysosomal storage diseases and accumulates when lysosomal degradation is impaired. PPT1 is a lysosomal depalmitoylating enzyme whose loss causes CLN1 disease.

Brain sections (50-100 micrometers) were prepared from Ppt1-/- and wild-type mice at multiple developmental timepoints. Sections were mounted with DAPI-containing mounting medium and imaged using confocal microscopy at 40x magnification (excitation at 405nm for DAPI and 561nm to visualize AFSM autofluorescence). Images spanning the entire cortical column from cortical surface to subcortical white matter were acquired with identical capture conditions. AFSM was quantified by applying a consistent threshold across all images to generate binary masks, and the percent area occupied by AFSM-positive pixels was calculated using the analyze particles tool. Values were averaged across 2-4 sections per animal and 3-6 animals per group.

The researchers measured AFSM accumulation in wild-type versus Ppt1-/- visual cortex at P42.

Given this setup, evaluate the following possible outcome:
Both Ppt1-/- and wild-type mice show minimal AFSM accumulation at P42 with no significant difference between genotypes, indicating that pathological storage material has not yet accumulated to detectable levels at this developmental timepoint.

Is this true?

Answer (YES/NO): NO